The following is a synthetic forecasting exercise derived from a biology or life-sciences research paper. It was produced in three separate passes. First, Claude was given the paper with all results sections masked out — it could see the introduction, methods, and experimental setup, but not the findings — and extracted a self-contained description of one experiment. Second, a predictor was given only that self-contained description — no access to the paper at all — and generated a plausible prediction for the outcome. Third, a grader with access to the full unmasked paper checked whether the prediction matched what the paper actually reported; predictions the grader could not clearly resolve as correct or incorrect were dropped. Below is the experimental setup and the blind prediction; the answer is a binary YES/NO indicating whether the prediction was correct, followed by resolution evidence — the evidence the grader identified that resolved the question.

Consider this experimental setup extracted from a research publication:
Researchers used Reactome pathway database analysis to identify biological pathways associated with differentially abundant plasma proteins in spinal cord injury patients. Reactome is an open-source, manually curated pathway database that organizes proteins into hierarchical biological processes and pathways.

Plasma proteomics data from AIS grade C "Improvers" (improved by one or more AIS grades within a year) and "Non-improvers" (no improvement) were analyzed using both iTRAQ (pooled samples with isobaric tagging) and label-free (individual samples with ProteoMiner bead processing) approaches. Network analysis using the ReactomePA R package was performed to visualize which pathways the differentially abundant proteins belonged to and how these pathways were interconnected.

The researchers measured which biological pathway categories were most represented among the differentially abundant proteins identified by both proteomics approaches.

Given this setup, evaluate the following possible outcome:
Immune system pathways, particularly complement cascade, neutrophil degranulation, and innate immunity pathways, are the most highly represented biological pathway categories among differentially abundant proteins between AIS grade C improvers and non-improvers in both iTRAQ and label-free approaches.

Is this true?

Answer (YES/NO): NO